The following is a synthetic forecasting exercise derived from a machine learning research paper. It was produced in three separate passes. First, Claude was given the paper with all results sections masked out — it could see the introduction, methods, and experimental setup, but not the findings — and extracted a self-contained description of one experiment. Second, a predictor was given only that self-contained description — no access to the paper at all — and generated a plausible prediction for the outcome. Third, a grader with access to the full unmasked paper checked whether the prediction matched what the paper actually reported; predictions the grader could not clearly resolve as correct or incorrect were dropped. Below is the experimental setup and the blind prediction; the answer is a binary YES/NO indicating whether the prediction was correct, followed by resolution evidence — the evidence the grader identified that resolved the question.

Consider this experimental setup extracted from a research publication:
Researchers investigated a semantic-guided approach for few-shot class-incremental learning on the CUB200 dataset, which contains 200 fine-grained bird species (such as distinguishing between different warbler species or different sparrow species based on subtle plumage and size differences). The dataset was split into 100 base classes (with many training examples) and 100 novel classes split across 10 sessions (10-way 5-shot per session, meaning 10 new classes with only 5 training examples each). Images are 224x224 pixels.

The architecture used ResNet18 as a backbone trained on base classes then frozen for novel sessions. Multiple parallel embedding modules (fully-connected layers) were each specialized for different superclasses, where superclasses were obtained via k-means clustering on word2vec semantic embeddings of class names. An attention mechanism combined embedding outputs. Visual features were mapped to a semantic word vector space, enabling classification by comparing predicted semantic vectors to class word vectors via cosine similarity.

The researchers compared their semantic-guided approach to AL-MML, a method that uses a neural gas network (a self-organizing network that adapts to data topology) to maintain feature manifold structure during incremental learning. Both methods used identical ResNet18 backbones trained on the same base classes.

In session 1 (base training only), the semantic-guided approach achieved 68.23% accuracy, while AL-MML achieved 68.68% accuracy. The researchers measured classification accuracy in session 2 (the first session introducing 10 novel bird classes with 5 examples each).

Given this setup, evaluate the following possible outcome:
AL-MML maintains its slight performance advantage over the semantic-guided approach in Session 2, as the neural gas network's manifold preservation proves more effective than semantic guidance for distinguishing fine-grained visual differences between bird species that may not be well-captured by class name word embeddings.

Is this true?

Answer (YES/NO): YES